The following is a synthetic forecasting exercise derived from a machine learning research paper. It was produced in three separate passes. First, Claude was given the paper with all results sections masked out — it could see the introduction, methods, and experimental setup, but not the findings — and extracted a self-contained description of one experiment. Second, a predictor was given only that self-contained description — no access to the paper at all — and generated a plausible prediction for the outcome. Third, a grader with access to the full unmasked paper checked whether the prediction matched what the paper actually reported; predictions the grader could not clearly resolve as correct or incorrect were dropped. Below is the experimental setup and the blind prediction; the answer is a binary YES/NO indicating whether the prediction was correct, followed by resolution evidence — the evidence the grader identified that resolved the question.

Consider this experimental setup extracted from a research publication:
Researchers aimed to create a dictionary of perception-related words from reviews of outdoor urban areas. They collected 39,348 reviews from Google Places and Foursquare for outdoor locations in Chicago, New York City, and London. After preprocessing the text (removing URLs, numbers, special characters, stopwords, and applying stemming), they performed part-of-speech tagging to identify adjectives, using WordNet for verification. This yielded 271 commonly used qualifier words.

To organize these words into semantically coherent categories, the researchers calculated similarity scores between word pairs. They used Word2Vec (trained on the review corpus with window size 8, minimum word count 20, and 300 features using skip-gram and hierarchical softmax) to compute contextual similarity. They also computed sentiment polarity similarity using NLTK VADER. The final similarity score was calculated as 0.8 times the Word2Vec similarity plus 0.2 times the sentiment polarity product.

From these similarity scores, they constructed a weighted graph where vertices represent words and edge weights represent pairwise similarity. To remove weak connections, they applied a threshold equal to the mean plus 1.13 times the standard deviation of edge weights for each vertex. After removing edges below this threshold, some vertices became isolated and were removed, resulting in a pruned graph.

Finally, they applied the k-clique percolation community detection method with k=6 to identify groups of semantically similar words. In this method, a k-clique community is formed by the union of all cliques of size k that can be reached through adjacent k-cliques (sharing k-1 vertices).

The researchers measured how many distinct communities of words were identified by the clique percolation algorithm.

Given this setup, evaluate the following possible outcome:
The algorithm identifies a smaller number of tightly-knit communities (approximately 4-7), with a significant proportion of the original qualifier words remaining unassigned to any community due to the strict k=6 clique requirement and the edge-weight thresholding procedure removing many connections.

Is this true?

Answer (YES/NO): NO